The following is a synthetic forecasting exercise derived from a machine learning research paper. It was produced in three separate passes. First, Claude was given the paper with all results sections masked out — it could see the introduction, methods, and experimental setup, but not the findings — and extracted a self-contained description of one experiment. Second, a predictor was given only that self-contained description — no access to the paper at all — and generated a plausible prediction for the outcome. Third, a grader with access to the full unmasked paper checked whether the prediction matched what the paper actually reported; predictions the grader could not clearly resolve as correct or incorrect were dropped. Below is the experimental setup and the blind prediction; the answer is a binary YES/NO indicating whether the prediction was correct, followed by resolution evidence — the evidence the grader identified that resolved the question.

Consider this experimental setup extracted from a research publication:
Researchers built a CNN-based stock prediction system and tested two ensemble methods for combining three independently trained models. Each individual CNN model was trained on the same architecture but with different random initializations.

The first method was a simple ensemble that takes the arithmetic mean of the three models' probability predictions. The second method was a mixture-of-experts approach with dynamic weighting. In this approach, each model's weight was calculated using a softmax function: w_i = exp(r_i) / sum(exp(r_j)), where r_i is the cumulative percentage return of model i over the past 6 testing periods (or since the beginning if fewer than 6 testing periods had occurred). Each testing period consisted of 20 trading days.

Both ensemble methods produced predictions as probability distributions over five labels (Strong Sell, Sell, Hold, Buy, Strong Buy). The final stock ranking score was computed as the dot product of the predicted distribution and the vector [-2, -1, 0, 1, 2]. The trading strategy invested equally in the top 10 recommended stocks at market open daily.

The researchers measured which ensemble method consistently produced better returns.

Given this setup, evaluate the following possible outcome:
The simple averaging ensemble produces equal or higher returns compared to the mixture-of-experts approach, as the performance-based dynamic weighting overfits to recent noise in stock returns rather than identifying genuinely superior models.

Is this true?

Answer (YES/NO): NO